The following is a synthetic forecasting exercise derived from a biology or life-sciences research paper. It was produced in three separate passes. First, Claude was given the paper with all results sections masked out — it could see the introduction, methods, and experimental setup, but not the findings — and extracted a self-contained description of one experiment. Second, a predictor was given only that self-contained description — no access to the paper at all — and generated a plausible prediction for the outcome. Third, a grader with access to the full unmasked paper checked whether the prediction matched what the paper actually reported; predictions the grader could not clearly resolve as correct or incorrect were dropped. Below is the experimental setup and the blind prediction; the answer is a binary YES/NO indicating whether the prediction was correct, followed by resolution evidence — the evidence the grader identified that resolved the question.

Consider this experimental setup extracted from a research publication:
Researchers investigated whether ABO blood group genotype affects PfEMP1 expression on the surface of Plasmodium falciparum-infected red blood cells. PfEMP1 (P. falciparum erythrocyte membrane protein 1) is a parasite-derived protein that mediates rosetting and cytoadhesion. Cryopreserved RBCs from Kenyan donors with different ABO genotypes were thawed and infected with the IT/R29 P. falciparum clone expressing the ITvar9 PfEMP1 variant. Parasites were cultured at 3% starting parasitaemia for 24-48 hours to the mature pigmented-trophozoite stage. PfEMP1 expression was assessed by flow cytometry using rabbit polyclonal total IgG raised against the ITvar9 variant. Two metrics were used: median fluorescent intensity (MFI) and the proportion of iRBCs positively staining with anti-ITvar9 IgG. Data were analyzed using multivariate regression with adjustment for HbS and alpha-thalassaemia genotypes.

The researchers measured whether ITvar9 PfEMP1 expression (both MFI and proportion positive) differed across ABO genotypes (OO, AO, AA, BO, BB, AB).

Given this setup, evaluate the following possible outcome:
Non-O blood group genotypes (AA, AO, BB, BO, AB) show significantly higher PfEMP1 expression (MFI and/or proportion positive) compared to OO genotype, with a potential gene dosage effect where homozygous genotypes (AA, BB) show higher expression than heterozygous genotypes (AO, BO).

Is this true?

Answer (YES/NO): NO